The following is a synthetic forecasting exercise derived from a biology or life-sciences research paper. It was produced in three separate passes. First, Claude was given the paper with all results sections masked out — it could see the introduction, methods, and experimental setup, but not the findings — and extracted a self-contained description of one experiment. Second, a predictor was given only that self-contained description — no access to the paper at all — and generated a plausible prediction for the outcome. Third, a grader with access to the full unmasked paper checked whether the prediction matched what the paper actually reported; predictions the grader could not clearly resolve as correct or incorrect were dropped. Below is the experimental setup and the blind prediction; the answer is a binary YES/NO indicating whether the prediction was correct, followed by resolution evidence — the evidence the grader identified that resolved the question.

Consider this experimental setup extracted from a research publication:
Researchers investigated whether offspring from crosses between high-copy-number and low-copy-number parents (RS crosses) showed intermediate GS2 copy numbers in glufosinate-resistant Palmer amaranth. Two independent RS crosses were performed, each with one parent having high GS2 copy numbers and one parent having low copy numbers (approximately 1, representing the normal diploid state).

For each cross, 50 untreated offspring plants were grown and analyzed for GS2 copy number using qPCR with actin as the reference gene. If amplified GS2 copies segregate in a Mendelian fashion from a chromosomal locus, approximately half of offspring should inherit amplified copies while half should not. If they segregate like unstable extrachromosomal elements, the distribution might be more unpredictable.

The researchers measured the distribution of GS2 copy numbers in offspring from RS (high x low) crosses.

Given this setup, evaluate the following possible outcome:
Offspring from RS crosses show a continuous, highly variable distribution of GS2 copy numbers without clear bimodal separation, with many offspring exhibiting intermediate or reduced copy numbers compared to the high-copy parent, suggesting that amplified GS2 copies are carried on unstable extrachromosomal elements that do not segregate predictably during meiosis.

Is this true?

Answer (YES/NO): YES